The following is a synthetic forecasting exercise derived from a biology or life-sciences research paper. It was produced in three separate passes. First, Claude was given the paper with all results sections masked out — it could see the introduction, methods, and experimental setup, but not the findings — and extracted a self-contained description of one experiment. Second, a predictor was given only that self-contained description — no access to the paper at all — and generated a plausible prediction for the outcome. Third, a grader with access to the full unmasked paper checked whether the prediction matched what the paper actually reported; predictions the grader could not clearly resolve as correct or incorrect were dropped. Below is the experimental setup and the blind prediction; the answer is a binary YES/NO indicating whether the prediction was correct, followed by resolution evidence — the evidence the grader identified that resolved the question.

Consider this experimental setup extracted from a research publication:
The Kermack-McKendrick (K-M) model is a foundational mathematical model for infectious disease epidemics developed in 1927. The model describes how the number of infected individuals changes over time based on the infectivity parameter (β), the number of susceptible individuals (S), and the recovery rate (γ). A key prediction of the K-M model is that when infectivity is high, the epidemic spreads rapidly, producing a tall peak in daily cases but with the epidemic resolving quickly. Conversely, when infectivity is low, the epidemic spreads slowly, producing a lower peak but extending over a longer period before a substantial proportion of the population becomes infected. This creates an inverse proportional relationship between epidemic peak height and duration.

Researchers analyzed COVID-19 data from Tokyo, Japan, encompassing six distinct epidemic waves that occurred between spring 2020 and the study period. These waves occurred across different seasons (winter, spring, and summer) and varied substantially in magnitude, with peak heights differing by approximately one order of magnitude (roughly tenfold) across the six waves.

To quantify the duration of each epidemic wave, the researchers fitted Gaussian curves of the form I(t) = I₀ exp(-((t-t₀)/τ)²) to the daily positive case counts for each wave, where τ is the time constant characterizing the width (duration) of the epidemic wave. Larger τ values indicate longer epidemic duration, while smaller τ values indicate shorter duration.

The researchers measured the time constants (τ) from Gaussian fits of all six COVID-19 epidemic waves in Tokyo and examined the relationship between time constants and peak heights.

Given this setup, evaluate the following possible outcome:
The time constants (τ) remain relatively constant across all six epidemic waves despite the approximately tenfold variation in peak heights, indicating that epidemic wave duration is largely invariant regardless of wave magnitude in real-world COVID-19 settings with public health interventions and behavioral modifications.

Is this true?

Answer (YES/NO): NO